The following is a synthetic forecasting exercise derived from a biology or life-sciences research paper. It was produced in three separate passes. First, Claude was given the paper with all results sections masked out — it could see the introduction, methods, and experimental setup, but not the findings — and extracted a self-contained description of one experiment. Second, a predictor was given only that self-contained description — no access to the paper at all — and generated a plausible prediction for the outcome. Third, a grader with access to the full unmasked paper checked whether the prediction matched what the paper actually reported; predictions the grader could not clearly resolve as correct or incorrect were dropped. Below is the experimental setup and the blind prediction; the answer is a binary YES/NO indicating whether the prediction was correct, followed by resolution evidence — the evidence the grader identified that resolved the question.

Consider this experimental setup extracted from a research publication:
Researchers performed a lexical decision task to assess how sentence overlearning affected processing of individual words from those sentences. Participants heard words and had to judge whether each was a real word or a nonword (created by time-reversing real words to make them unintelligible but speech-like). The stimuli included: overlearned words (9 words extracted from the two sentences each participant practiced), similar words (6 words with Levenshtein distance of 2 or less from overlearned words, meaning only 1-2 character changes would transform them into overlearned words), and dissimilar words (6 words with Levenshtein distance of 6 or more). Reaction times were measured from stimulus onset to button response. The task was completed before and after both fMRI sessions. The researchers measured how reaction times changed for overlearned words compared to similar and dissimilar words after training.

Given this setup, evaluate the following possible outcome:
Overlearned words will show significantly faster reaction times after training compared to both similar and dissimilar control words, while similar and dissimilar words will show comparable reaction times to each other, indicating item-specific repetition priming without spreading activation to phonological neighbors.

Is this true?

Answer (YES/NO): NO